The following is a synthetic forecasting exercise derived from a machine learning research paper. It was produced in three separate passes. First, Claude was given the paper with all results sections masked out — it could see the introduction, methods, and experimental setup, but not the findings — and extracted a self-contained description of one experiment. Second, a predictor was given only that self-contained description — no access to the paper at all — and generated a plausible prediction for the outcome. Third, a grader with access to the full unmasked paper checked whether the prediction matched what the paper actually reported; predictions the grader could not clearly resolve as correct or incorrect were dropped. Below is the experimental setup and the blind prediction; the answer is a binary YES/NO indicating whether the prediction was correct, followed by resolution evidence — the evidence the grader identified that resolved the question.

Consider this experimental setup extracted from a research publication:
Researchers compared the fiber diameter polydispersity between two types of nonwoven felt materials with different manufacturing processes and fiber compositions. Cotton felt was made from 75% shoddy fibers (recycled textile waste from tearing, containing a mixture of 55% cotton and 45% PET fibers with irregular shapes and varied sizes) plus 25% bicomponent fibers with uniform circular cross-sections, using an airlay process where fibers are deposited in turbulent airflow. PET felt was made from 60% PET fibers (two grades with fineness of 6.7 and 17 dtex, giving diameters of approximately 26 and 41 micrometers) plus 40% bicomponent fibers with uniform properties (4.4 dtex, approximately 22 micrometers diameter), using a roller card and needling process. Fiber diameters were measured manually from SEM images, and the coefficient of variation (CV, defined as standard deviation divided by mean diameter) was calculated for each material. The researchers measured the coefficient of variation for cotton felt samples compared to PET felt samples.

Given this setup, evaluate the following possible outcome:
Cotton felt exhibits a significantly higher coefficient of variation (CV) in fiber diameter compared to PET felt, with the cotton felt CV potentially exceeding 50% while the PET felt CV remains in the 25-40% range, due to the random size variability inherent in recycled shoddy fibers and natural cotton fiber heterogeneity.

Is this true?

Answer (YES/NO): NO